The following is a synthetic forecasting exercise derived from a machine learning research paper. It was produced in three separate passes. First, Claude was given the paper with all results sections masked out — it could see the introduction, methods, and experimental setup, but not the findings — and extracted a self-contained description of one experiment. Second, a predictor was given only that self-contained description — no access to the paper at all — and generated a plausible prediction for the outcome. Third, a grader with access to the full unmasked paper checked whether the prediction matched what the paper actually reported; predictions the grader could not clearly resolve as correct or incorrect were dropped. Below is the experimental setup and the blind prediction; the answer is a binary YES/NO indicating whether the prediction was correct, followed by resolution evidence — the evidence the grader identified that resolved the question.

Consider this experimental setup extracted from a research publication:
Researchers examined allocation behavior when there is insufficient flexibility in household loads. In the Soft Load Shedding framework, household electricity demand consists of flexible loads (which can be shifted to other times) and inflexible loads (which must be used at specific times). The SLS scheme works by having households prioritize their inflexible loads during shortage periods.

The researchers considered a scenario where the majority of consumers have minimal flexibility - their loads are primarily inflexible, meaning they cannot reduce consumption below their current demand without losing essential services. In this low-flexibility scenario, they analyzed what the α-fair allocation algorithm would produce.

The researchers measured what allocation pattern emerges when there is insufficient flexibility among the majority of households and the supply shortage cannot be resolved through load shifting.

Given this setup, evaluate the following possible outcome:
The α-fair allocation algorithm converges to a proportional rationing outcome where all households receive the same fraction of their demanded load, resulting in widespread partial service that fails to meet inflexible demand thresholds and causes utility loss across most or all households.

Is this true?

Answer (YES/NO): NO